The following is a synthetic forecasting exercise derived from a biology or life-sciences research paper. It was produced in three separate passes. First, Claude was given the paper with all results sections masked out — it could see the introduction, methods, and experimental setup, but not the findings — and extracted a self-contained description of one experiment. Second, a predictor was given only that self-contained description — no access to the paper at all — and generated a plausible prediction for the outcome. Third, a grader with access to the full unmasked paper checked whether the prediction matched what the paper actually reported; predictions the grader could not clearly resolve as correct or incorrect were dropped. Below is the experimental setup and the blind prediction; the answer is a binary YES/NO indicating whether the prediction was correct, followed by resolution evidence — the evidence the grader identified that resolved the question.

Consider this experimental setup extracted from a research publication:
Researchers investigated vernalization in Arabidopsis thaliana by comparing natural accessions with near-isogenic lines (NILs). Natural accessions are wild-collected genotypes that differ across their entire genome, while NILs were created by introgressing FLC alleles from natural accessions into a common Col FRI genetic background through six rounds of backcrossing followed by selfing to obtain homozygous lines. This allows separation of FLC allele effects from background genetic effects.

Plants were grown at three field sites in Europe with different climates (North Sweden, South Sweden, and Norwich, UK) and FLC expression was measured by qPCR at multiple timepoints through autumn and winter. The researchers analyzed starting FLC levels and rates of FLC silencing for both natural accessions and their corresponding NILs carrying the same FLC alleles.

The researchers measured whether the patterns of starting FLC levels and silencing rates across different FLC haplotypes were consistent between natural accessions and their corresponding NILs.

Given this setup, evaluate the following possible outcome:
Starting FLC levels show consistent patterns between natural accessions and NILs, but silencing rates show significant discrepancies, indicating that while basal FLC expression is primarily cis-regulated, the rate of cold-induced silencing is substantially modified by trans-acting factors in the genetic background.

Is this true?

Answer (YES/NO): NO